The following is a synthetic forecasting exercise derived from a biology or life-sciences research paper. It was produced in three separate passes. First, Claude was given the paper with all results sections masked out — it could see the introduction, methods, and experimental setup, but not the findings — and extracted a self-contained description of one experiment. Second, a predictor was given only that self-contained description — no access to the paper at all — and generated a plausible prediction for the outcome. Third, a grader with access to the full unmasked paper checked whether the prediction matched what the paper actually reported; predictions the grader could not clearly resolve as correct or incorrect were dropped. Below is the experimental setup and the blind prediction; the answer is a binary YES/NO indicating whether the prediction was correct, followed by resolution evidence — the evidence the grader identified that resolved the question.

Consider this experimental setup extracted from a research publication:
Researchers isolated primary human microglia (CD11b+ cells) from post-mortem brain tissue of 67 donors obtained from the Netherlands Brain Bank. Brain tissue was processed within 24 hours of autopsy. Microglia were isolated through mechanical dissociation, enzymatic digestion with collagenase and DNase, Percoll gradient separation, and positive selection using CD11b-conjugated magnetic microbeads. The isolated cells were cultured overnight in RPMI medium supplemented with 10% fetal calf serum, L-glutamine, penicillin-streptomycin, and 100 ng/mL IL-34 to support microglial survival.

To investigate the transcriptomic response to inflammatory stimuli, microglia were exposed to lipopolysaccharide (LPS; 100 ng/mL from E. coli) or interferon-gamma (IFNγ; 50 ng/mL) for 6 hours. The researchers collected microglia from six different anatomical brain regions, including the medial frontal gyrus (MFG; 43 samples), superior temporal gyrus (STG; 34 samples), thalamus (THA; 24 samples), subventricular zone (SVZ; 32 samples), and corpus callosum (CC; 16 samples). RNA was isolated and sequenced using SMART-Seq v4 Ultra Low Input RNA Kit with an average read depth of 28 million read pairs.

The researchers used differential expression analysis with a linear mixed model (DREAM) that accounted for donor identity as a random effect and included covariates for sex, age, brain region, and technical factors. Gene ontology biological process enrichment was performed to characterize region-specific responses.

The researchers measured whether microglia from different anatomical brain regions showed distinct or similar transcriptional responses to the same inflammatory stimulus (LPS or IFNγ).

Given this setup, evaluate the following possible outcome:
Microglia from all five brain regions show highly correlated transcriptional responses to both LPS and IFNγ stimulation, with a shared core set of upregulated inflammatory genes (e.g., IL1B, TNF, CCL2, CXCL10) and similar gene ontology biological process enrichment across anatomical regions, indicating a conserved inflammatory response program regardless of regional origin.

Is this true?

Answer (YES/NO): NO